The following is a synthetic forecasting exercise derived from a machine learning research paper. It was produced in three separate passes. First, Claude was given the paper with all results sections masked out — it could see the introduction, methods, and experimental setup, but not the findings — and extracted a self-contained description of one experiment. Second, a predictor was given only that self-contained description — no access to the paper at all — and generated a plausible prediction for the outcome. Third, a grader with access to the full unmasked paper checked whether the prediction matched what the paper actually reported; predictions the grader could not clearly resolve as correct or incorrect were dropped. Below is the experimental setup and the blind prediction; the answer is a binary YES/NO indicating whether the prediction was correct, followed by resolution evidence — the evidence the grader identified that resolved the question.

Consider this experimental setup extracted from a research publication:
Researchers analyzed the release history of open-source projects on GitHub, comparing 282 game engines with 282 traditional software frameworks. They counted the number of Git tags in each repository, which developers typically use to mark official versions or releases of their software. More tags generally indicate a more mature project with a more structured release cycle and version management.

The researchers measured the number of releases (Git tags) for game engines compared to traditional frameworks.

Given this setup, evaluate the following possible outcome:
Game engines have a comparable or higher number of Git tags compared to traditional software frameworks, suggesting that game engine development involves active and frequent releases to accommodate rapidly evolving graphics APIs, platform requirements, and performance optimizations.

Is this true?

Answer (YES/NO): NO